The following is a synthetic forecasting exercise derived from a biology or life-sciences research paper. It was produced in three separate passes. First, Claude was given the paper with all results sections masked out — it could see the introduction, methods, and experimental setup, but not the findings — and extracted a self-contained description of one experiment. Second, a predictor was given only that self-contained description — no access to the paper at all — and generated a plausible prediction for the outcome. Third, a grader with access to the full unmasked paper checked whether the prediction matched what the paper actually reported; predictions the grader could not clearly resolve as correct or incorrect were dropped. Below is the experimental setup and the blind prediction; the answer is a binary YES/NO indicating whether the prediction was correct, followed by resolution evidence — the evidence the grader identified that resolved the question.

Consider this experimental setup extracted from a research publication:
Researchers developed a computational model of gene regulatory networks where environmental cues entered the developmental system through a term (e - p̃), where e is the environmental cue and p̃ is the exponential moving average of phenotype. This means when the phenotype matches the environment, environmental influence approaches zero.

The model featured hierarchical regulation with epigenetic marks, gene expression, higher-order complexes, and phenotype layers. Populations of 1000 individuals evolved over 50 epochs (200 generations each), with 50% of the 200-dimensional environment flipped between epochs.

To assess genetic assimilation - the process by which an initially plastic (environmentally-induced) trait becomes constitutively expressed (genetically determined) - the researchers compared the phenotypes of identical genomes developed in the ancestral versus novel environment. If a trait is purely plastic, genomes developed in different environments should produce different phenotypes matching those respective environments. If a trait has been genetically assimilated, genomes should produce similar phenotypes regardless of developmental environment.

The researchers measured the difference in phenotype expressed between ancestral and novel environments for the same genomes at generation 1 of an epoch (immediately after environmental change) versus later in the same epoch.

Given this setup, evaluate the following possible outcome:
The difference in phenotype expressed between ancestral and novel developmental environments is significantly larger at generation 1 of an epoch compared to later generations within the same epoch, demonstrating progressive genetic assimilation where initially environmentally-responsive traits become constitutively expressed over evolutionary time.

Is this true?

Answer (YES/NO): YES